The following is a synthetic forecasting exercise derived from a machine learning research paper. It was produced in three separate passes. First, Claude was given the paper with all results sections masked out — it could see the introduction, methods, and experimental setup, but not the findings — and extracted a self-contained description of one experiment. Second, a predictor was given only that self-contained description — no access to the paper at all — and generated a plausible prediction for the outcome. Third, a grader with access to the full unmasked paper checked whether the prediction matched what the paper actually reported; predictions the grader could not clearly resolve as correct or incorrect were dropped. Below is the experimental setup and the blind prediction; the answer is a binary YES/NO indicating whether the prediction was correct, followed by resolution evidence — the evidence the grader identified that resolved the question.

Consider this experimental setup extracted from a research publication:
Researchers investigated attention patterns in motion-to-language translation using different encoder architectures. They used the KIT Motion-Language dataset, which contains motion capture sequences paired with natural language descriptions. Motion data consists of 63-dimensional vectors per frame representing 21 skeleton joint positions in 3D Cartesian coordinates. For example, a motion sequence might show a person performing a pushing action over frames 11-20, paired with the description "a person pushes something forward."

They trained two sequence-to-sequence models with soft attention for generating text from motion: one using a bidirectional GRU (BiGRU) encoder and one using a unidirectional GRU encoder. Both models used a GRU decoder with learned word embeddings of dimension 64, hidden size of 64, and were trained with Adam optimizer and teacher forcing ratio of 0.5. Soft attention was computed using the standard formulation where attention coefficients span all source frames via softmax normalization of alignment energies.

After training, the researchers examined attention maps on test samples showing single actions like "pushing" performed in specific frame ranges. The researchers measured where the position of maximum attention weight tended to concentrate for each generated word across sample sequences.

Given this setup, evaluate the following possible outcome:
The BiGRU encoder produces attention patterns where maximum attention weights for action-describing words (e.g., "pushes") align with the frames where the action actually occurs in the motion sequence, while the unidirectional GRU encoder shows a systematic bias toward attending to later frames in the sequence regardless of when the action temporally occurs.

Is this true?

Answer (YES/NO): NO